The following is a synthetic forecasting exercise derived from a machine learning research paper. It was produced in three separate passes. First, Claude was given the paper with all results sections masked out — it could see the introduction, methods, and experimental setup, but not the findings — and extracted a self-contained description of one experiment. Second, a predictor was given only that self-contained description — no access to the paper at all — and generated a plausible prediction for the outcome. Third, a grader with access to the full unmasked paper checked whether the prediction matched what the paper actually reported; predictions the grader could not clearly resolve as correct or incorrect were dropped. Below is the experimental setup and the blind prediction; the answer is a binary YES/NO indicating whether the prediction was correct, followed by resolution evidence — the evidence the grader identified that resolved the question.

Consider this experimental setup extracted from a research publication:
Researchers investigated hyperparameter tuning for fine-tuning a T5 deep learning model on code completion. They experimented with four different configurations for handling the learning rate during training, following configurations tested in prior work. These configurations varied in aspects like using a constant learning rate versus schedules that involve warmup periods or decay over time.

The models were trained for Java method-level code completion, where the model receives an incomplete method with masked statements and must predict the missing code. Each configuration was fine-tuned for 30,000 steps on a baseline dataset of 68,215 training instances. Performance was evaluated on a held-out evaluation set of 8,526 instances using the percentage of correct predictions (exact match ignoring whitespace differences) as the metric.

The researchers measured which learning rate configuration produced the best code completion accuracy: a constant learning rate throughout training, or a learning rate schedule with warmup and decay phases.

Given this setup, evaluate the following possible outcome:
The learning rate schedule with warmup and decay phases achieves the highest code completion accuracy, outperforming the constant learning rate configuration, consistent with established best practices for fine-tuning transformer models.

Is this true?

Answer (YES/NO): NO